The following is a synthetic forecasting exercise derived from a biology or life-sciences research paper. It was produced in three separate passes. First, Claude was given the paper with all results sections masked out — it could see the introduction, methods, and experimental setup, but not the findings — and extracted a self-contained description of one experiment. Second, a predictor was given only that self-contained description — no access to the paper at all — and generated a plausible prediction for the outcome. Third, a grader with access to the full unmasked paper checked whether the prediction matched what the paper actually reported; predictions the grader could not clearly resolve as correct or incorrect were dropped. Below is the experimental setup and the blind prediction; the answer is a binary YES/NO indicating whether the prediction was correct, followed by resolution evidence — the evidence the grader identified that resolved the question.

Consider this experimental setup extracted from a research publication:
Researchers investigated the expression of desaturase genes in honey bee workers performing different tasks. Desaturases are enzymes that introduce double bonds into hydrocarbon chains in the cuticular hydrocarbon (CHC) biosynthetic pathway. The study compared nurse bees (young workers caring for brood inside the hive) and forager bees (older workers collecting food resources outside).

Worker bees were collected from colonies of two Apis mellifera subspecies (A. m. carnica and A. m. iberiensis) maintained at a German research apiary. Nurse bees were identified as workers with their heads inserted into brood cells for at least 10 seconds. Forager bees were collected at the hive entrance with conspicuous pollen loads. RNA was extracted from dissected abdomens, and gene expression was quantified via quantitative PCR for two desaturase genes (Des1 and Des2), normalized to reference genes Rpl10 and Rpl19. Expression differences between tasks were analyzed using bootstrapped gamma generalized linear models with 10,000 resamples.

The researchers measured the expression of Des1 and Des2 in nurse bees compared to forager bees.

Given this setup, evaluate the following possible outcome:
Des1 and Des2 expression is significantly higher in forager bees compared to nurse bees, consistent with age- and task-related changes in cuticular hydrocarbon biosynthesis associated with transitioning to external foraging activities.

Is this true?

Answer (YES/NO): NO